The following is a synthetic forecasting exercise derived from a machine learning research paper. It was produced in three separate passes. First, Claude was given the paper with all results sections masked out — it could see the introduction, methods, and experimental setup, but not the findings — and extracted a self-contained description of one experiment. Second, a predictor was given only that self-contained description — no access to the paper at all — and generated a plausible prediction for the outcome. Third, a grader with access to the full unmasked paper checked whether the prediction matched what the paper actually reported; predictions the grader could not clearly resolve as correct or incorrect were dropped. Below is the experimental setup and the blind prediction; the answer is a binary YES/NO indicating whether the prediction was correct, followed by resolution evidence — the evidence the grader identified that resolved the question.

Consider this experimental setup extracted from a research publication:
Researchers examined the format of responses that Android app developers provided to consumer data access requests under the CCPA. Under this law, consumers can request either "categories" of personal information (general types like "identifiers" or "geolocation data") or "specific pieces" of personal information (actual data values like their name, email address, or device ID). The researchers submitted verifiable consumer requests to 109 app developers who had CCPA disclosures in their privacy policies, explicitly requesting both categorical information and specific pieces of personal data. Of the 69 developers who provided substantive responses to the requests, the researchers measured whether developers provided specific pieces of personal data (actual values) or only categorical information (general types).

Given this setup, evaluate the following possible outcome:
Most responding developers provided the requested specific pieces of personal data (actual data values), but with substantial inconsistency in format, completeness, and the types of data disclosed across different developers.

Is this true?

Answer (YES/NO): YES